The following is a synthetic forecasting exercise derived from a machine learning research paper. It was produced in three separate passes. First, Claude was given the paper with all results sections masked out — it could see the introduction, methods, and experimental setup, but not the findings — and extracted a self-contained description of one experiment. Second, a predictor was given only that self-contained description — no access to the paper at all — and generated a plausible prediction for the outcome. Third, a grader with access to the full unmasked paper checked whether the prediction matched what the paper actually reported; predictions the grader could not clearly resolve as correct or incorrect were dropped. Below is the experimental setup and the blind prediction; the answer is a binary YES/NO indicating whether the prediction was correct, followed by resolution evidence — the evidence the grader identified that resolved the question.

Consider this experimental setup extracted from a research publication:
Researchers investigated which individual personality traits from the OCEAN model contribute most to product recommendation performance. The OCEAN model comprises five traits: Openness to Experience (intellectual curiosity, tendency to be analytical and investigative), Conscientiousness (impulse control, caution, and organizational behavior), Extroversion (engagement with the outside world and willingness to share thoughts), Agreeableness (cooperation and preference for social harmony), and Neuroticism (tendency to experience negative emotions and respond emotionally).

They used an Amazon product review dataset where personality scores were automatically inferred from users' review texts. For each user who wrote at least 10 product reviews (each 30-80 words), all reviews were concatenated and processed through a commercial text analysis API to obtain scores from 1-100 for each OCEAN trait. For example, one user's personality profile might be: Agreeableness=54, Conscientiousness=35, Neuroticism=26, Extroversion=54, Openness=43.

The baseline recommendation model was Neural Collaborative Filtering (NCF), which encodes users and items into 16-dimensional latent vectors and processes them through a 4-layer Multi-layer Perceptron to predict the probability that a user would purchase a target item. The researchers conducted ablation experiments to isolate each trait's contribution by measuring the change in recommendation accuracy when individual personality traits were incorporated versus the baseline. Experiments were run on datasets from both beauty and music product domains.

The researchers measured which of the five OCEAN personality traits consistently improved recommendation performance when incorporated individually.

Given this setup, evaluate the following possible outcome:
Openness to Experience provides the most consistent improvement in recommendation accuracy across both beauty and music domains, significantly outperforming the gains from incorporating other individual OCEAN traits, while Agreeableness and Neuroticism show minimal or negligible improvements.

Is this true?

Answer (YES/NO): NO